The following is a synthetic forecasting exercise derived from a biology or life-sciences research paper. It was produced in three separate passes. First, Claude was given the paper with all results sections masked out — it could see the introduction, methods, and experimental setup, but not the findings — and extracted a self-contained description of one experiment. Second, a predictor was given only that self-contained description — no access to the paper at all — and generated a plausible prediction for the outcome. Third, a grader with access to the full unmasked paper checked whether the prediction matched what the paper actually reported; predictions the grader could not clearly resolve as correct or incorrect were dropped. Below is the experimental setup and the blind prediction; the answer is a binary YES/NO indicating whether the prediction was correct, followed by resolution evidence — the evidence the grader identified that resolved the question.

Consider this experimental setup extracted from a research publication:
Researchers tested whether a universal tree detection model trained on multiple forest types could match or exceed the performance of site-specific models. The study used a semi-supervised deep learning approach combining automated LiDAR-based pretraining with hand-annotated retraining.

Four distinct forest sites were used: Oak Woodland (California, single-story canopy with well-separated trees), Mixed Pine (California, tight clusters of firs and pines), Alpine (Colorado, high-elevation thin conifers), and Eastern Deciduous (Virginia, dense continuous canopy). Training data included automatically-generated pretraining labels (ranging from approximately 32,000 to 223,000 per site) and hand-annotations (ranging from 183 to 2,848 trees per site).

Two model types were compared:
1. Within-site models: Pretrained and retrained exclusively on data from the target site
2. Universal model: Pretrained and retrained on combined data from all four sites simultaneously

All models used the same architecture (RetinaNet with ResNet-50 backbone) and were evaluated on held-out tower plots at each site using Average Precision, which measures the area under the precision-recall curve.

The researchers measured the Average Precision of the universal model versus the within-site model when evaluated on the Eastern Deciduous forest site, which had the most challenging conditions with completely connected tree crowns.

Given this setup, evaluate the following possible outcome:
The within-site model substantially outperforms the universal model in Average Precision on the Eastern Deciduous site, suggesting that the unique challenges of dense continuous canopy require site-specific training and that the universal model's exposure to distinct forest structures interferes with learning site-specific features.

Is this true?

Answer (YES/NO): NO